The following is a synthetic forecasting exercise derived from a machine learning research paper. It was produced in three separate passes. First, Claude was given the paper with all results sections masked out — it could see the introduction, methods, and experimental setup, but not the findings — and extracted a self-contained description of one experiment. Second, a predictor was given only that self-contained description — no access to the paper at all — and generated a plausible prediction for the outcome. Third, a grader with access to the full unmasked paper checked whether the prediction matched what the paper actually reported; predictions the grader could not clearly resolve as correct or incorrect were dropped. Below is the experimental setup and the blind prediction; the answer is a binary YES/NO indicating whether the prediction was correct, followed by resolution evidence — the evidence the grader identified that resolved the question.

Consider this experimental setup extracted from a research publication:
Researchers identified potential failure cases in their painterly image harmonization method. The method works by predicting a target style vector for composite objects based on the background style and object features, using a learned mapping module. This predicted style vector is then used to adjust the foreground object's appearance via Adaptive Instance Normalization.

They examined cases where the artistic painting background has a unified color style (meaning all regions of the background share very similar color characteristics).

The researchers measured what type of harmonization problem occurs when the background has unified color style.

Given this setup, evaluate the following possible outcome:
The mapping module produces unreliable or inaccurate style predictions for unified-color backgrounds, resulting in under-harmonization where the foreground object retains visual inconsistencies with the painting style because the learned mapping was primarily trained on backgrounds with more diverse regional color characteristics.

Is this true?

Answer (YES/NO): NO